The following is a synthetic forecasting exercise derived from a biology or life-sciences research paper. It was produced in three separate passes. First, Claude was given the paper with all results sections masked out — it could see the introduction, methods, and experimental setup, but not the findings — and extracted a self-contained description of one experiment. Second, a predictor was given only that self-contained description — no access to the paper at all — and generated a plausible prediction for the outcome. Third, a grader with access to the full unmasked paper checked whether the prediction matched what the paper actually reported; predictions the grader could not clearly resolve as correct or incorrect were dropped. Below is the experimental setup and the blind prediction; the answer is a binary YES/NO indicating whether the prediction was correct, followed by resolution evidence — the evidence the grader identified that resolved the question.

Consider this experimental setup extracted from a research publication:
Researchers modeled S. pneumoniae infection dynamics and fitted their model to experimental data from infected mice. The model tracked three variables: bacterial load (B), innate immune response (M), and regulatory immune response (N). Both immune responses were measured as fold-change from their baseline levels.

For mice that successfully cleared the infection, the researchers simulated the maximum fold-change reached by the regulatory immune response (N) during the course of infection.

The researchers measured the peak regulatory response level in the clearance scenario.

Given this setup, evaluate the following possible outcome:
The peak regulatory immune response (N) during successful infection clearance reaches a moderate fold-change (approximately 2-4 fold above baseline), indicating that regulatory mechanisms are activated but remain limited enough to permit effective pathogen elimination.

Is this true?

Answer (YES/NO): NO